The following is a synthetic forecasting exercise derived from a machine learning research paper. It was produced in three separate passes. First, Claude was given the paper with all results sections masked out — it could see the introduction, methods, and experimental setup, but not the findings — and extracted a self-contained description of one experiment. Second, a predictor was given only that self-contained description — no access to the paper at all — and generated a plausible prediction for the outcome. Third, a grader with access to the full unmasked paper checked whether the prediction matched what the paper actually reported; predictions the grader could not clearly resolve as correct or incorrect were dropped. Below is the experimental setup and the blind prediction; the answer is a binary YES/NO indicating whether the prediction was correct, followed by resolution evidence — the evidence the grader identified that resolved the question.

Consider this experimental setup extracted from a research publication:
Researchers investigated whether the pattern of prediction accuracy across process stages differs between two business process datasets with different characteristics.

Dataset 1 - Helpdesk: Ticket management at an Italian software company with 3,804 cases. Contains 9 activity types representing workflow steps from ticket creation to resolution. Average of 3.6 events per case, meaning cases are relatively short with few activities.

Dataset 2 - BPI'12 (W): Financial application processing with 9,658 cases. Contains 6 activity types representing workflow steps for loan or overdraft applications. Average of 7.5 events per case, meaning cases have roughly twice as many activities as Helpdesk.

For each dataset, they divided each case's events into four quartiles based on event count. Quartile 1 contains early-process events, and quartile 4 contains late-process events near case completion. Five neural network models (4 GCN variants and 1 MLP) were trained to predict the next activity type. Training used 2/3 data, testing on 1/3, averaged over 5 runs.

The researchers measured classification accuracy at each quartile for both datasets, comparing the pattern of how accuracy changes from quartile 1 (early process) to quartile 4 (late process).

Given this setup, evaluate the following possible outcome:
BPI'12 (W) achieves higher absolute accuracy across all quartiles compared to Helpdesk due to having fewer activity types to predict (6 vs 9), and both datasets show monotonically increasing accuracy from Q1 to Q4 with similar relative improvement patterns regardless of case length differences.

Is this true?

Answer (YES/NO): NO